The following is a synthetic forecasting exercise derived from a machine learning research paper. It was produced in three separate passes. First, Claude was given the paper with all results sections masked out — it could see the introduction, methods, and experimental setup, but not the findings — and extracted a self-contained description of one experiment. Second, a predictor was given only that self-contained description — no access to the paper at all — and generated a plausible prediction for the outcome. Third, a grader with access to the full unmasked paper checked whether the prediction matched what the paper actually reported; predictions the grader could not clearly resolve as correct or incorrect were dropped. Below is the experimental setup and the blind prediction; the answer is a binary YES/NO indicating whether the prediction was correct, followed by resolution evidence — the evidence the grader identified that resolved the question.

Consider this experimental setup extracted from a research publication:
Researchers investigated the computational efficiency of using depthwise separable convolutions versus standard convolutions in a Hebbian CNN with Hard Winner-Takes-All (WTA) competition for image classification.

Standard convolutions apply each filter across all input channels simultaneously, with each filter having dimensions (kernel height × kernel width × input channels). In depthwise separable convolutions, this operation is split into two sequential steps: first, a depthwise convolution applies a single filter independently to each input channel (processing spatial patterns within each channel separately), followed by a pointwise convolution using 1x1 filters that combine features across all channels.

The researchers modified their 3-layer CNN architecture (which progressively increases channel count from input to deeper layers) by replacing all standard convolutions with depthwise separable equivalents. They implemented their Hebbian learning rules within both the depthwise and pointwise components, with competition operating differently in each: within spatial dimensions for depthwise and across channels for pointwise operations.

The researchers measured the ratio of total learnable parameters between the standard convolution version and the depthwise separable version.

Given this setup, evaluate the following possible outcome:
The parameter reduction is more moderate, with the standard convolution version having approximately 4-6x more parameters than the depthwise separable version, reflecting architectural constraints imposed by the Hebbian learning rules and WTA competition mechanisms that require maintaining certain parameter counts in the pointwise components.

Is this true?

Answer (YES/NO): NO